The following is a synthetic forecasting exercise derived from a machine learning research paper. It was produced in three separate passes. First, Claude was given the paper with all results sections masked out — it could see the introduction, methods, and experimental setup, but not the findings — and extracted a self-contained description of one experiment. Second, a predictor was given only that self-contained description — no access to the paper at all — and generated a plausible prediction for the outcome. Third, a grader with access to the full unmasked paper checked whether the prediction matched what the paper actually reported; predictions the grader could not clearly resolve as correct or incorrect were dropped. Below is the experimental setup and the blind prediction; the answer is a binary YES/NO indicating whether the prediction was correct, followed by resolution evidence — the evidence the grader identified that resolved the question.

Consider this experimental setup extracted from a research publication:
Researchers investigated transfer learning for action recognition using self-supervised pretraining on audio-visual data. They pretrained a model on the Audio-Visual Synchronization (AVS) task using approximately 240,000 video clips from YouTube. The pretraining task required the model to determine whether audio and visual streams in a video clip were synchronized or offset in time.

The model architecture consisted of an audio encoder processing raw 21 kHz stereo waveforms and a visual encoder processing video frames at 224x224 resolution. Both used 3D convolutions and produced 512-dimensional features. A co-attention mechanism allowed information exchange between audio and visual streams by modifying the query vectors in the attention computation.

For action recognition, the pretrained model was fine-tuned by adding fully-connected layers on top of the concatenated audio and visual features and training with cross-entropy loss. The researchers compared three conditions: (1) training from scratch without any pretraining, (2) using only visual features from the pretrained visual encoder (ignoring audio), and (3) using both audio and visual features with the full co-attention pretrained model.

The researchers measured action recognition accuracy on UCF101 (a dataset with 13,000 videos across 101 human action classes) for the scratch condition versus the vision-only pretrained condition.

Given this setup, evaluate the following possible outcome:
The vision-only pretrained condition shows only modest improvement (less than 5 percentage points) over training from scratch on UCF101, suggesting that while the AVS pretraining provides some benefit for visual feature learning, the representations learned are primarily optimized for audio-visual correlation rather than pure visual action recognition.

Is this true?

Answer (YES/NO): NO